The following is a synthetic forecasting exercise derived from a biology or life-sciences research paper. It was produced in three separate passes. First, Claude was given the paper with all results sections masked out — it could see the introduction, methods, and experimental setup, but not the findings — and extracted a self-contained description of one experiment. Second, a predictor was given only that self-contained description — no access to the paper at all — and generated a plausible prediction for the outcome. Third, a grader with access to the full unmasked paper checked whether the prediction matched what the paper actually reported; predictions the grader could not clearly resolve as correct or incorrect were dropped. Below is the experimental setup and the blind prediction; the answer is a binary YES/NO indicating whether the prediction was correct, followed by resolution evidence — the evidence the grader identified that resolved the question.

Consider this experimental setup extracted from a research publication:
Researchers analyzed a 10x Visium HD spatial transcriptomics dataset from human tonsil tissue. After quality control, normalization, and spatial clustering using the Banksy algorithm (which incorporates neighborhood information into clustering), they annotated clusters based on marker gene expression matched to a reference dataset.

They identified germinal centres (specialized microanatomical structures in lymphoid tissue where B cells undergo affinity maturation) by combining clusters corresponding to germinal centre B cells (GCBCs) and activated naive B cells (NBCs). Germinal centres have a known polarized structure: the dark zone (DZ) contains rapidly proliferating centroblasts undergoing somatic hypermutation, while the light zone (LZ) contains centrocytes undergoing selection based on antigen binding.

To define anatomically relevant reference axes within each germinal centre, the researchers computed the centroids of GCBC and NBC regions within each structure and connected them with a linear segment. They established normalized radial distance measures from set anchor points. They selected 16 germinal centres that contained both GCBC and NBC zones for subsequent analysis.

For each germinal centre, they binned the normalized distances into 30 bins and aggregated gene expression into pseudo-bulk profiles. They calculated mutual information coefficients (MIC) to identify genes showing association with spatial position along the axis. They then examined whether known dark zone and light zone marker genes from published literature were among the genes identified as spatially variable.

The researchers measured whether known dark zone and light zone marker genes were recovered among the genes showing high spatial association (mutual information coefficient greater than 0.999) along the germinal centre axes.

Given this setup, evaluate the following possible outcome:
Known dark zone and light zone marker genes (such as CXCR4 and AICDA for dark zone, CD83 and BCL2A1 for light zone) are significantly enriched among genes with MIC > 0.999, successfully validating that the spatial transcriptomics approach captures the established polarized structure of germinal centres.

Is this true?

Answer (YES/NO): NO